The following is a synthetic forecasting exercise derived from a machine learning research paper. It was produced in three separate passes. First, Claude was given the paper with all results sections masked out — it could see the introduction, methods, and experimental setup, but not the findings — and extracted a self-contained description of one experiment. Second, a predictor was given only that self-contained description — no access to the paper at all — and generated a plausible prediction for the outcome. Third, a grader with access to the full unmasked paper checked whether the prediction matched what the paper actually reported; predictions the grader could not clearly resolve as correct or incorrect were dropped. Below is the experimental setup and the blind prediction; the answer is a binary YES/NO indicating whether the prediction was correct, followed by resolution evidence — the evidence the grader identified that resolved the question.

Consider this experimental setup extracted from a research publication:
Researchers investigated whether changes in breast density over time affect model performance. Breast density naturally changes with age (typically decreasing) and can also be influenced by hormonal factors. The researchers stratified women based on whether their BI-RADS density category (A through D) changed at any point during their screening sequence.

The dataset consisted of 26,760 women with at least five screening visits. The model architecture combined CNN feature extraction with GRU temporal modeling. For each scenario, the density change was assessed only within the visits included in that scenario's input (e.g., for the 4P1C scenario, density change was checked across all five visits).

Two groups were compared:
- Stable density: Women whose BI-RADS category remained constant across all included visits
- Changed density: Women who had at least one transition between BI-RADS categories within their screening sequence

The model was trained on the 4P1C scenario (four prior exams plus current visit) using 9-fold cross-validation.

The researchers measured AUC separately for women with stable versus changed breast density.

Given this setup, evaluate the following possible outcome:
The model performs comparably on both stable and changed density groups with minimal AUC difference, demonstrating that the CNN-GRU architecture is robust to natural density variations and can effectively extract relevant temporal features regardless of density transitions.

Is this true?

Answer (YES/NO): NO